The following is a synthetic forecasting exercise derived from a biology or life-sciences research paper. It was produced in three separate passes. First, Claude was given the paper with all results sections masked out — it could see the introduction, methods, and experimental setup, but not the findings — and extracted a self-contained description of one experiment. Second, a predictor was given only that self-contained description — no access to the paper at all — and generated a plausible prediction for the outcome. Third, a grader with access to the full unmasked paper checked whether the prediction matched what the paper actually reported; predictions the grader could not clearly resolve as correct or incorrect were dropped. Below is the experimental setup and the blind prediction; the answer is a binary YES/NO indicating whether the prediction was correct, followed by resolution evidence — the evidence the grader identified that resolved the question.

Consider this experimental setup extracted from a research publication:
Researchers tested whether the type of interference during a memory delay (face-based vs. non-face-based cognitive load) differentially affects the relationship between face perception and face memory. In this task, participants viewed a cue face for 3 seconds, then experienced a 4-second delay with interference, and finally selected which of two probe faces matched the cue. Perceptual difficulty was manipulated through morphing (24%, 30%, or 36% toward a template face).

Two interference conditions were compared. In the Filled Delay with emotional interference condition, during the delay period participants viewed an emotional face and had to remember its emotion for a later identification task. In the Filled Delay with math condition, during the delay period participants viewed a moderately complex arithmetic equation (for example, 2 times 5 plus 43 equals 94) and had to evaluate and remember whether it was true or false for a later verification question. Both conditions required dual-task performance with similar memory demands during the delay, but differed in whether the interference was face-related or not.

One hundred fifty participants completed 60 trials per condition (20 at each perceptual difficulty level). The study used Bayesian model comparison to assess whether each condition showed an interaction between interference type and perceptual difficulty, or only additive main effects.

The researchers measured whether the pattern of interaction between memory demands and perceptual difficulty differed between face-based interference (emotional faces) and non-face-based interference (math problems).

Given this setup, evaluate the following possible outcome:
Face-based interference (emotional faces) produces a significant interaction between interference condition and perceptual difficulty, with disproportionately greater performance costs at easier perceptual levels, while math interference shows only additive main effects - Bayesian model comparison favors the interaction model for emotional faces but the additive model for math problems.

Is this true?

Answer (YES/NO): YES